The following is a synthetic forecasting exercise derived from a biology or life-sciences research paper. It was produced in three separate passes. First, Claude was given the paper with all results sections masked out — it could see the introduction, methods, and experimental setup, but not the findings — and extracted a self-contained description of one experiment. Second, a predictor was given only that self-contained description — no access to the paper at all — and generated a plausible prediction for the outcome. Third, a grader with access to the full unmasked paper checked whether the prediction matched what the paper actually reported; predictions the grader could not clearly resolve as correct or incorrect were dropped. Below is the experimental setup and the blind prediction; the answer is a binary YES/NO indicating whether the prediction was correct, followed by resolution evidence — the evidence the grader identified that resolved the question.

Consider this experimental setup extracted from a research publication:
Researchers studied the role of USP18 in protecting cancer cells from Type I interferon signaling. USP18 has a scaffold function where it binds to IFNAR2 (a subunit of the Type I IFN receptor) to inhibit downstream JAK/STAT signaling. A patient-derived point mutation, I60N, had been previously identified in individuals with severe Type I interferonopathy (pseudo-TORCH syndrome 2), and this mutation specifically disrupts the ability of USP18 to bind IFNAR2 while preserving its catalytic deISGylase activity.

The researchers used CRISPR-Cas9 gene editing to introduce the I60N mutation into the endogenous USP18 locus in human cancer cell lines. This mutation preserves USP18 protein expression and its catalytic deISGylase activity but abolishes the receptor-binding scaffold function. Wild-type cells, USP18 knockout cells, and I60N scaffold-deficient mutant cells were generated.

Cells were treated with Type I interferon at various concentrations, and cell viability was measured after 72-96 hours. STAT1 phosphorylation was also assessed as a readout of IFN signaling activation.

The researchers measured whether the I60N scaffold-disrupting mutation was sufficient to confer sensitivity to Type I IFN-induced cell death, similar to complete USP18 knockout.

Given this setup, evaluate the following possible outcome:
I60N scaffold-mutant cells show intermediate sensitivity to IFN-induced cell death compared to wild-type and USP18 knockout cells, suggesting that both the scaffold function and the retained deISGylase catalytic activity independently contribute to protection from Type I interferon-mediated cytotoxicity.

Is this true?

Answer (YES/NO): NO